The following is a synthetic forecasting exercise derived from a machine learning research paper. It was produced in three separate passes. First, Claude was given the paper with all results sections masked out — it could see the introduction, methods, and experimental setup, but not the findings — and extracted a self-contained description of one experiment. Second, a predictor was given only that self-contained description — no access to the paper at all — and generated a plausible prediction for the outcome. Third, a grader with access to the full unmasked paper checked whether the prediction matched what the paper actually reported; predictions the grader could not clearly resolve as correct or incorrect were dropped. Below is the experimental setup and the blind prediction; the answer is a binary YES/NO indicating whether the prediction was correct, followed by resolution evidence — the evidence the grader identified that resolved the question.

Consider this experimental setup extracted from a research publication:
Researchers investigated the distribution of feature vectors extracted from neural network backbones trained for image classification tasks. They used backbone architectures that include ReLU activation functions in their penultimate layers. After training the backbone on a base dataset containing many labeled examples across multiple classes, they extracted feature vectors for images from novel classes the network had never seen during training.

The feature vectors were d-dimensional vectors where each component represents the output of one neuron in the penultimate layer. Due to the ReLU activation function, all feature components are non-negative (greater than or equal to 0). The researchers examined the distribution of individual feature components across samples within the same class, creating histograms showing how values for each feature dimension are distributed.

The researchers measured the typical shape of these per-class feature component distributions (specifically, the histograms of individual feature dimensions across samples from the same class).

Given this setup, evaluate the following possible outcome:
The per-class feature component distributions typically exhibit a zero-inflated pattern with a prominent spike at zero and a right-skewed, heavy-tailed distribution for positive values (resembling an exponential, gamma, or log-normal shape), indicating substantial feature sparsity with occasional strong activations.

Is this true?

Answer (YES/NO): YES